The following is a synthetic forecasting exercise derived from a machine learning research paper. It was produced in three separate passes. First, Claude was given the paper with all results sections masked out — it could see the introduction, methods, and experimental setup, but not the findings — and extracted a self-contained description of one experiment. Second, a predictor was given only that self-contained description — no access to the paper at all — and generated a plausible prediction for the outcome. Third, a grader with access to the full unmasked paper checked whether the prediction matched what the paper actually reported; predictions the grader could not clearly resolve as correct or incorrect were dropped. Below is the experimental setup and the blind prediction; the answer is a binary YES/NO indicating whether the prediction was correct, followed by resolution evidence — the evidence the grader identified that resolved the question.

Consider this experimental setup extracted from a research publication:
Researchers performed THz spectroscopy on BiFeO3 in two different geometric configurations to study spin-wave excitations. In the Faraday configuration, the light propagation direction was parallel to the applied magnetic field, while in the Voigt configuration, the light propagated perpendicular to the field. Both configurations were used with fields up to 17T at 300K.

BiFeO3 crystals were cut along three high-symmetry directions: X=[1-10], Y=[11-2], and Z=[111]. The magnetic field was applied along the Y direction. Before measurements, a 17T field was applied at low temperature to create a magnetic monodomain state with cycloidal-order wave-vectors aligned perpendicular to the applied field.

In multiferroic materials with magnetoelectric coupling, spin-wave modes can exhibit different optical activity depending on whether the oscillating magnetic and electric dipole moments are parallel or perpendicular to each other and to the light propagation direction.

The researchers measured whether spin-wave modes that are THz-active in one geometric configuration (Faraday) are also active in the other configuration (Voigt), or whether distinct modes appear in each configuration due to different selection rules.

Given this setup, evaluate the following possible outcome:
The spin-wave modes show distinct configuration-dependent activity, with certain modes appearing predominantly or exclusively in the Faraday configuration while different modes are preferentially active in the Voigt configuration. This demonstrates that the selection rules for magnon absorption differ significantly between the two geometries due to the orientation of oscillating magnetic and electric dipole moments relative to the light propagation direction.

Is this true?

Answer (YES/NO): NO